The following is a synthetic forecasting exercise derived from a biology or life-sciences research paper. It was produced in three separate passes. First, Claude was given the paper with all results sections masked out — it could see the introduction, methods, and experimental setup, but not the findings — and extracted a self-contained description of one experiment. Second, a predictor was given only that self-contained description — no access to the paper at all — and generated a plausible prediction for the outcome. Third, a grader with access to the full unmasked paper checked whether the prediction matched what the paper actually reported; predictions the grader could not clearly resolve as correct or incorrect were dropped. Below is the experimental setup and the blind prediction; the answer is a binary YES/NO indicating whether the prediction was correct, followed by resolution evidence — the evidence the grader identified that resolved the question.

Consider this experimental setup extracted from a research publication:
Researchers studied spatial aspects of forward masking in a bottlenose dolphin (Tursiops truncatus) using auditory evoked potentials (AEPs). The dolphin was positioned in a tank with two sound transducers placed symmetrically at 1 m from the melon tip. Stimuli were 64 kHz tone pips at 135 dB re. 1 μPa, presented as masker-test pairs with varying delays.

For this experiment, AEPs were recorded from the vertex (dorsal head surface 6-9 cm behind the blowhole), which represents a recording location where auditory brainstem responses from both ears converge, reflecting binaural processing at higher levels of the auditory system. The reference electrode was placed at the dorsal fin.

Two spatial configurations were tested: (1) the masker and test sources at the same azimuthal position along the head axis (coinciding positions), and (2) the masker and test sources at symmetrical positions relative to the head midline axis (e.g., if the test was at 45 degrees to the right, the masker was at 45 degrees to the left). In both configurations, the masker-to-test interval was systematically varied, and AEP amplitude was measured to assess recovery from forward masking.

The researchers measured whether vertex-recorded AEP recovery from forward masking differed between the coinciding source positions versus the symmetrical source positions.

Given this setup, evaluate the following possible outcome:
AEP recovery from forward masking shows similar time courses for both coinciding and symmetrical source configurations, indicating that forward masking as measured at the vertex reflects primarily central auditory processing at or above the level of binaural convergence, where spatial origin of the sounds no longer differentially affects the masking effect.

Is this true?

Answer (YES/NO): YES